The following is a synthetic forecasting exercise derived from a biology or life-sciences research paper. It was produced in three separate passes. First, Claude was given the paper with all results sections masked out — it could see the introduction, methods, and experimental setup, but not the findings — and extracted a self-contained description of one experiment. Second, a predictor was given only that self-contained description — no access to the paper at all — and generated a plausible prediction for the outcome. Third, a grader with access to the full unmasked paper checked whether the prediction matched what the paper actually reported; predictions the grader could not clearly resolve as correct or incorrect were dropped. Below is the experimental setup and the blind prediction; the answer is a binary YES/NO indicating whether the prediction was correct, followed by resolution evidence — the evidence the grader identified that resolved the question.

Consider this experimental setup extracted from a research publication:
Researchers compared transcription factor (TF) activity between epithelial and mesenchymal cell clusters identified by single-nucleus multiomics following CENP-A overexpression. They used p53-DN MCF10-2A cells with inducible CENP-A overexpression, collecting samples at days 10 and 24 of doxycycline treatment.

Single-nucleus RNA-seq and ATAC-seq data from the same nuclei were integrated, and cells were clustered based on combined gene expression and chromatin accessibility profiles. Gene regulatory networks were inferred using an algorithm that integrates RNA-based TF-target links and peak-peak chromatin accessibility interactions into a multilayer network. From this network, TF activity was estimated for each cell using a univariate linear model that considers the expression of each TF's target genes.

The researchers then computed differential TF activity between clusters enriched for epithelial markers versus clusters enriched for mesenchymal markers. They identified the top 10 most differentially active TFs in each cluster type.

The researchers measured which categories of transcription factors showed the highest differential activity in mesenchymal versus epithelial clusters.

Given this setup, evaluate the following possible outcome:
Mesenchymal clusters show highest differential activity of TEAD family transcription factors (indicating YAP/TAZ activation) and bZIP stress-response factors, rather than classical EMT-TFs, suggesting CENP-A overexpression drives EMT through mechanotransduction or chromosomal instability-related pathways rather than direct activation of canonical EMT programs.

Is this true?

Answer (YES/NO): NO